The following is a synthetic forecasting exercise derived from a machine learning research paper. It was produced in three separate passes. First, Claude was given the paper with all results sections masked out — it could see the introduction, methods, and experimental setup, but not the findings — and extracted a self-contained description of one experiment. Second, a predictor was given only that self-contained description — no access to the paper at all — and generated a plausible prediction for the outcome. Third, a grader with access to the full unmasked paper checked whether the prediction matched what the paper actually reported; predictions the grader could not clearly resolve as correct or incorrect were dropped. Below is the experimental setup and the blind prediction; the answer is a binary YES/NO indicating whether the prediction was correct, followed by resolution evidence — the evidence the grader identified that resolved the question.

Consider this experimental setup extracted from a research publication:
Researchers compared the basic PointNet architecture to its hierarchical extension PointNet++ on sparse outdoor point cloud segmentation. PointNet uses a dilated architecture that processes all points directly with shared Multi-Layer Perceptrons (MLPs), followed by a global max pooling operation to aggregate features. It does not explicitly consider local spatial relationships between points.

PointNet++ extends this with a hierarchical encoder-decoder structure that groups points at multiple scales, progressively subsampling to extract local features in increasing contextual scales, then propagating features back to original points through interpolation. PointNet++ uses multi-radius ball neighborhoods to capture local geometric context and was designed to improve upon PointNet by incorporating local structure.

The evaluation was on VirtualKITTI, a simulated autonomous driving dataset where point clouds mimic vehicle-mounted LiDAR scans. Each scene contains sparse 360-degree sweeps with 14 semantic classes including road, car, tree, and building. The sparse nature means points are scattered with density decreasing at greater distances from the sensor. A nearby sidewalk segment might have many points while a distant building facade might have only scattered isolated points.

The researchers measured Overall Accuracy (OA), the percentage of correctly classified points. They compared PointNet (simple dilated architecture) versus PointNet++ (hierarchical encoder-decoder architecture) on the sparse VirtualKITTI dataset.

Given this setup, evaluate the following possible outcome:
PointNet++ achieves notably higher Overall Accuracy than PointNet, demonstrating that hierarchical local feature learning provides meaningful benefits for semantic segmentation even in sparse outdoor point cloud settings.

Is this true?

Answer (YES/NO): NO